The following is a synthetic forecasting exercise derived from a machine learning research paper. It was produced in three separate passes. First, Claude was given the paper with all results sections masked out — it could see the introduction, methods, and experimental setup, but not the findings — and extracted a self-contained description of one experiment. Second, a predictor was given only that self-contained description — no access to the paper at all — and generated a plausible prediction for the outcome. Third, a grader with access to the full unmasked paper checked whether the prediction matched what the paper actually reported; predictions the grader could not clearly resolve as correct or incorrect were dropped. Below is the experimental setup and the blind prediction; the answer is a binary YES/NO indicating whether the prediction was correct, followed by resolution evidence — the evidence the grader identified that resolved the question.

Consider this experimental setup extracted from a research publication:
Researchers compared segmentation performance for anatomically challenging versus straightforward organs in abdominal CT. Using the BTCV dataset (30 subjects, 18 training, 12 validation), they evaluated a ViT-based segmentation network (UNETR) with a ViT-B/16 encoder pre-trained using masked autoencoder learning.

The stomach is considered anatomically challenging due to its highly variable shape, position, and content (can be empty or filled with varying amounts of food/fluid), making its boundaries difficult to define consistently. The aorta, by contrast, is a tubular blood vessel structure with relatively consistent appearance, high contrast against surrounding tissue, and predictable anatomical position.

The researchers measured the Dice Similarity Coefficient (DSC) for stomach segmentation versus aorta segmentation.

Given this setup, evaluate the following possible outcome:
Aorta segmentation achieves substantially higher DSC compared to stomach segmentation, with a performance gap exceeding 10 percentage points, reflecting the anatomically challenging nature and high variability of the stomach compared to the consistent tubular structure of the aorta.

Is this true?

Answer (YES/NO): NO